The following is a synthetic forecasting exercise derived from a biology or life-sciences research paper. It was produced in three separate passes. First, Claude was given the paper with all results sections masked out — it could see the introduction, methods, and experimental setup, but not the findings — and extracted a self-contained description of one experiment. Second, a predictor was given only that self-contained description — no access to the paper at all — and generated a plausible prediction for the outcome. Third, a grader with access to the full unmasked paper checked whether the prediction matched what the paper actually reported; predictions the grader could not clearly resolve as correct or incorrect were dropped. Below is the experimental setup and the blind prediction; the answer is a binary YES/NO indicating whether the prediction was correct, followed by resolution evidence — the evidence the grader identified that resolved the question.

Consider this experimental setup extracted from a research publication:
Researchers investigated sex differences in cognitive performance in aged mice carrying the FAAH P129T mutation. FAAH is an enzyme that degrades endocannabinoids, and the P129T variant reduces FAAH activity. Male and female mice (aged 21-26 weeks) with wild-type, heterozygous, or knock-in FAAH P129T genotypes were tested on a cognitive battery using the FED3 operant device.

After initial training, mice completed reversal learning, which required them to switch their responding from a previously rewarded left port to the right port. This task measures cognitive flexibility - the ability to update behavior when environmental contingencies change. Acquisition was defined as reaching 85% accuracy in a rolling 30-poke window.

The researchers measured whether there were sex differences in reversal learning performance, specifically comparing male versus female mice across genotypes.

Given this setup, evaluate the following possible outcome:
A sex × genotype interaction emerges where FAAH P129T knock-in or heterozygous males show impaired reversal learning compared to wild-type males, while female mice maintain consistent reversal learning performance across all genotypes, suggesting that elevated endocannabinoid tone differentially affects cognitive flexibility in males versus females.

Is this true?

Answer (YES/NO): NO